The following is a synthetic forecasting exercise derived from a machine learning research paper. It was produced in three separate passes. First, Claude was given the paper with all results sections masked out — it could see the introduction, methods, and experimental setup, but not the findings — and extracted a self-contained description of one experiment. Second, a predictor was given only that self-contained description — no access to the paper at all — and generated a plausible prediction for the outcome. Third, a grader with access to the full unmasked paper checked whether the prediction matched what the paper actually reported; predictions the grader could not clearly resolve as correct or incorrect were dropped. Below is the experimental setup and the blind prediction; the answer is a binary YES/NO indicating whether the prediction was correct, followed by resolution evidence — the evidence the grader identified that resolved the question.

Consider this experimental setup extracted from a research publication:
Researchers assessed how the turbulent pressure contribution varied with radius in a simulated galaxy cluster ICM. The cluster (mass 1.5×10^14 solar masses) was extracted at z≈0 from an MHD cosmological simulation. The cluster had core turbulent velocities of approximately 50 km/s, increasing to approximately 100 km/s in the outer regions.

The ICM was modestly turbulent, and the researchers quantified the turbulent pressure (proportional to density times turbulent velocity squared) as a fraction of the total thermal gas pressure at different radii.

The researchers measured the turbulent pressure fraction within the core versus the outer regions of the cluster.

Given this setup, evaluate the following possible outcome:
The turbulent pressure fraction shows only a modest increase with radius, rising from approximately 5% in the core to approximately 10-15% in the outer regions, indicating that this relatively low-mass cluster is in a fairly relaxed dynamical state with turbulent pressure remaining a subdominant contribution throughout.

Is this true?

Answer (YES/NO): NO